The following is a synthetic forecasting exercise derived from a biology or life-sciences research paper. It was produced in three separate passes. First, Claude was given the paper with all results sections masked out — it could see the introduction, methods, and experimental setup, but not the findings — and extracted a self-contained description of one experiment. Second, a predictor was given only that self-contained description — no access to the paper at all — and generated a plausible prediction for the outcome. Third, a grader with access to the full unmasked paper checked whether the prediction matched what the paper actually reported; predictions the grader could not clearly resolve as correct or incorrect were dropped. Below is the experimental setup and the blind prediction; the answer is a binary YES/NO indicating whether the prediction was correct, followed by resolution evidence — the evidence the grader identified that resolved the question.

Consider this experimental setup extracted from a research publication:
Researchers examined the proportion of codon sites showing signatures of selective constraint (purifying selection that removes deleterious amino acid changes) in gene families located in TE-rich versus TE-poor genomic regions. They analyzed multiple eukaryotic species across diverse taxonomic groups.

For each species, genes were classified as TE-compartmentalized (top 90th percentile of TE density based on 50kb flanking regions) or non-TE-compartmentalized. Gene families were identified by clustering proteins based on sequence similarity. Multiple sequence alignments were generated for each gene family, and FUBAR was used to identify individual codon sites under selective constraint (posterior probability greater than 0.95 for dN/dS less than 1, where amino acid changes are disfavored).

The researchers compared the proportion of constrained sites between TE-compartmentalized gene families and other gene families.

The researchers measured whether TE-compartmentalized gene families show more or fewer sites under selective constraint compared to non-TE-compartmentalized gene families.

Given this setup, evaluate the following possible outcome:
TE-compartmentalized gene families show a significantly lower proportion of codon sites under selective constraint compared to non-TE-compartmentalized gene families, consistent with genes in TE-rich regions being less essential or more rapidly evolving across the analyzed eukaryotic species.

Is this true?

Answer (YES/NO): NO